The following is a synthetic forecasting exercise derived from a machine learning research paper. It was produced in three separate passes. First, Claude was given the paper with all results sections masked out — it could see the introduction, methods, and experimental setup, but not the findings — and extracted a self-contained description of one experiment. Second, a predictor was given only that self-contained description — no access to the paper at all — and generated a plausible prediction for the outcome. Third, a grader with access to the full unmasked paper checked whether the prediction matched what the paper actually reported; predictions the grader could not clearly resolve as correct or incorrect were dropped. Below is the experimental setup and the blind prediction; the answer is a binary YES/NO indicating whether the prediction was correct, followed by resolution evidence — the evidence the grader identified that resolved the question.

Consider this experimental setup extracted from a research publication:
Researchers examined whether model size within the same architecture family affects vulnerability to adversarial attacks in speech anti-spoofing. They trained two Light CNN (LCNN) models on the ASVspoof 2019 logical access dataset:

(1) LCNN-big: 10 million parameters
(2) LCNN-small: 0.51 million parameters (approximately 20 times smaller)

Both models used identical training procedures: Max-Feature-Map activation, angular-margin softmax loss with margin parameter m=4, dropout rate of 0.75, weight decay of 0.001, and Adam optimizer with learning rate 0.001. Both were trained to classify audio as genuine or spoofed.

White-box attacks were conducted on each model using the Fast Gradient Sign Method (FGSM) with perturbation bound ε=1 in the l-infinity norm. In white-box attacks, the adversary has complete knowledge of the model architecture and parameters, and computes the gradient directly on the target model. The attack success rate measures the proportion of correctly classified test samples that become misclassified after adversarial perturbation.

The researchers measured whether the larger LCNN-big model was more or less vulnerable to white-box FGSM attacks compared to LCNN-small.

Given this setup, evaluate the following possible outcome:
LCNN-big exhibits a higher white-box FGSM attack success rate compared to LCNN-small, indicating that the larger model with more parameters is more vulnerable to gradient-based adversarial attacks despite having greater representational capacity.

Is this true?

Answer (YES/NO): YES